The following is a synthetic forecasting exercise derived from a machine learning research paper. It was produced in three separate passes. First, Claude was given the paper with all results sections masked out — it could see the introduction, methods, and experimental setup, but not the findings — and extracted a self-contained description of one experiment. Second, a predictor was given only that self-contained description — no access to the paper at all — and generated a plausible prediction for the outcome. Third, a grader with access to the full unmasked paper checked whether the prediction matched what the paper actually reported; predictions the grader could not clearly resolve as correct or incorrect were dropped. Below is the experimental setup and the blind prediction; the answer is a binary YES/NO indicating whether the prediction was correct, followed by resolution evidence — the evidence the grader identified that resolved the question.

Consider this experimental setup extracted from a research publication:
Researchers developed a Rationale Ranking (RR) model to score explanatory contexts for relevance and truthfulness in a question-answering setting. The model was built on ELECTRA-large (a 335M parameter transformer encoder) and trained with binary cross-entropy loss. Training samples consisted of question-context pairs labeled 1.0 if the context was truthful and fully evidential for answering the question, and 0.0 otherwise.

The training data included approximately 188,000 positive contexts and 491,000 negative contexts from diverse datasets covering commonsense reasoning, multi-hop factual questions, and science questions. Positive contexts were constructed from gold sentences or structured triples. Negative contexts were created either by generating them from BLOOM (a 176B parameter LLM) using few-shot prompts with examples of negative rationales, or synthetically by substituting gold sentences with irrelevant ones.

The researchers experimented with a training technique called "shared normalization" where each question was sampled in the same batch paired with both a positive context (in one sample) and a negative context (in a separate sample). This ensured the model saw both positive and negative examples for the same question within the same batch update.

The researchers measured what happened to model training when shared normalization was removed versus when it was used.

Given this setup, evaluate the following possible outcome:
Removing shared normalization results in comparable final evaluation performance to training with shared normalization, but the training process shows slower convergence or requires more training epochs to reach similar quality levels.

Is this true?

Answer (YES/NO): NO